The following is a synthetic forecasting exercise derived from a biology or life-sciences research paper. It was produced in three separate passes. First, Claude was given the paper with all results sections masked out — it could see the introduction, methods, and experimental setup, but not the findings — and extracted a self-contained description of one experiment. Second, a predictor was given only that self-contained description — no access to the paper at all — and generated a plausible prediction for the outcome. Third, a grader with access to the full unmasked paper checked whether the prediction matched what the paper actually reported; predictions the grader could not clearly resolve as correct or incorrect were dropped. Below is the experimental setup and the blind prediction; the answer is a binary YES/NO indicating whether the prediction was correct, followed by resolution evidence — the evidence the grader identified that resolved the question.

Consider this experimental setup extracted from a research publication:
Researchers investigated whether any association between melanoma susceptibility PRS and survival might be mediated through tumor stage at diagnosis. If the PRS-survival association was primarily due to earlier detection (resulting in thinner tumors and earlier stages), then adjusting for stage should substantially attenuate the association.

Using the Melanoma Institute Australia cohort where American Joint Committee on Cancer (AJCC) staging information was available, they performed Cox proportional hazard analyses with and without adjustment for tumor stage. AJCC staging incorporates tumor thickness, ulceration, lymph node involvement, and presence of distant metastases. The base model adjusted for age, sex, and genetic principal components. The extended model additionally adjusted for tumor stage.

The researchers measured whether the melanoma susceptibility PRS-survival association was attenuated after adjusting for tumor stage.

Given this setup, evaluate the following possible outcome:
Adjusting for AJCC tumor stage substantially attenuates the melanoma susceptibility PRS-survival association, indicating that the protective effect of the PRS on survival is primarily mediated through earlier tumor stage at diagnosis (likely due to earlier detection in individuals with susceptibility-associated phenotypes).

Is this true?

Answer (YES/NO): NO